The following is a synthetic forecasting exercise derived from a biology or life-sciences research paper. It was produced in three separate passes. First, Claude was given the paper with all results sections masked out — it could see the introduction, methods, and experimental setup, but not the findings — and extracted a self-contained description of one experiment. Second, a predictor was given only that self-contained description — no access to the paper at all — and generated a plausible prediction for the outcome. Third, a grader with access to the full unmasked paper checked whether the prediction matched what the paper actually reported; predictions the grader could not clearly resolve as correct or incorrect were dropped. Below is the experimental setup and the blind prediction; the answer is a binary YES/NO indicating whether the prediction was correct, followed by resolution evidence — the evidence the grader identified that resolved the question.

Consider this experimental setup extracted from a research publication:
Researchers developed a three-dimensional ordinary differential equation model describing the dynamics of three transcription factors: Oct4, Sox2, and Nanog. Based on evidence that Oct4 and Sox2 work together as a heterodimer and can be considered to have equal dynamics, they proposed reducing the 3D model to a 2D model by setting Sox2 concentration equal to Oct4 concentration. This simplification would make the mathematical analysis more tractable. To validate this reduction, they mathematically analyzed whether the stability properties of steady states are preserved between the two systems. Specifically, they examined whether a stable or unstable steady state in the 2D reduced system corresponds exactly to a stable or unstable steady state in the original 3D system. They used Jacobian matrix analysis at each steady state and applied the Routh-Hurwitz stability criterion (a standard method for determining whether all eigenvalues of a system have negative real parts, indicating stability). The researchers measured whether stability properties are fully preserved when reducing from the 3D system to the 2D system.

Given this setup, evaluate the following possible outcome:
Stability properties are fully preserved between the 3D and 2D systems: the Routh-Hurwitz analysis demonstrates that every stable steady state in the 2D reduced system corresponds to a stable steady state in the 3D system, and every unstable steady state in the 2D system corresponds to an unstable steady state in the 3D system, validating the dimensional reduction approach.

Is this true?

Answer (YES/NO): YES